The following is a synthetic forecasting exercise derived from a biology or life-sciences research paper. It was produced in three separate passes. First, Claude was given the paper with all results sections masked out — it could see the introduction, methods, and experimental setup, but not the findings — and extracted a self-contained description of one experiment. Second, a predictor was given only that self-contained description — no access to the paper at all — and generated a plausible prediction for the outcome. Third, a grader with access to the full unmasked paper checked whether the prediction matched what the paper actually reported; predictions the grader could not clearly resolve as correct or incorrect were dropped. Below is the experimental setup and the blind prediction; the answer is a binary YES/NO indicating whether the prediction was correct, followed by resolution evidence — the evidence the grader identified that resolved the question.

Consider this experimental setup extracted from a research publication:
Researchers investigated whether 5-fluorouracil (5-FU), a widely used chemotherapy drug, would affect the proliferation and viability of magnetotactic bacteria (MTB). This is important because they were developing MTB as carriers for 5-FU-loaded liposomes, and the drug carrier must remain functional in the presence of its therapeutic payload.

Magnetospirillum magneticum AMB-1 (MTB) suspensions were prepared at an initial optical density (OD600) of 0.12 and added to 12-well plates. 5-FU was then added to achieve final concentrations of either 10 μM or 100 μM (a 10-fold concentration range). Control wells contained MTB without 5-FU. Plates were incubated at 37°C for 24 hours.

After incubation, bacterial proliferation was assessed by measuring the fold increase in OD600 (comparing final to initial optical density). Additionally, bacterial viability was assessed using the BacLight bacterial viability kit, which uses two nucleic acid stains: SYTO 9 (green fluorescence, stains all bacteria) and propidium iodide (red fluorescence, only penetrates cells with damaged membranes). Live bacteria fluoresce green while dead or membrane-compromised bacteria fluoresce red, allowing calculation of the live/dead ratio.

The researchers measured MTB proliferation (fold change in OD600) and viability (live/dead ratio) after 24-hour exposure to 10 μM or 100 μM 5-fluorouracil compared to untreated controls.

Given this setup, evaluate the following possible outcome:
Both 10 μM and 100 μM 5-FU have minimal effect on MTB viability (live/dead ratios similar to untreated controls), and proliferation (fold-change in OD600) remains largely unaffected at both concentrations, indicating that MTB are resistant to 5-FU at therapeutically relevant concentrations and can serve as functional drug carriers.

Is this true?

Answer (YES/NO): NO